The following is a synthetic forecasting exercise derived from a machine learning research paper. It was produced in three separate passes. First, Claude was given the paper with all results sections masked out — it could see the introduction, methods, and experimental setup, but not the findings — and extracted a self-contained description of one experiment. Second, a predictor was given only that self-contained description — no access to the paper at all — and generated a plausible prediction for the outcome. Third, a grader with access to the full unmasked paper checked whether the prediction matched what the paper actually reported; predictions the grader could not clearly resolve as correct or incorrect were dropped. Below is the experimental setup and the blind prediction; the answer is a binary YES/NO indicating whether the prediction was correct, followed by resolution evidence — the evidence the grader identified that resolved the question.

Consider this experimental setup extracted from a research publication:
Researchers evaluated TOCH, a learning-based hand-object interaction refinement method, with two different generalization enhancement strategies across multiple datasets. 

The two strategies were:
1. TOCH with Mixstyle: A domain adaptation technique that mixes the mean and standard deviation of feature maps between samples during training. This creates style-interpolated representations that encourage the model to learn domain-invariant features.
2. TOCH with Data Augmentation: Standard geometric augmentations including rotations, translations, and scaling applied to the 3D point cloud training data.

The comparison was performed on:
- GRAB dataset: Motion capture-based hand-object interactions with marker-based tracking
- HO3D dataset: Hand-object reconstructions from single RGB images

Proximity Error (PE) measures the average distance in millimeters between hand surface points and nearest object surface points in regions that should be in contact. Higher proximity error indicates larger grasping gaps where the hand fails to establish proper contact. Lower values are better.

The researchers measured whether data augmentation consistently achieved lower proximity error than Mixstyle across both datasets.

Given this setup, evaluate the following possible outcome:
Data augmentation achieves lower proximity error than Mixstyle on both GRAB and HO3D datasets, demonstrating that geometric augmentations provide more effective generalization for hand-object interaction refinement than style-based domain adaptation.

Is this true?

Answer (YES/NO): NO